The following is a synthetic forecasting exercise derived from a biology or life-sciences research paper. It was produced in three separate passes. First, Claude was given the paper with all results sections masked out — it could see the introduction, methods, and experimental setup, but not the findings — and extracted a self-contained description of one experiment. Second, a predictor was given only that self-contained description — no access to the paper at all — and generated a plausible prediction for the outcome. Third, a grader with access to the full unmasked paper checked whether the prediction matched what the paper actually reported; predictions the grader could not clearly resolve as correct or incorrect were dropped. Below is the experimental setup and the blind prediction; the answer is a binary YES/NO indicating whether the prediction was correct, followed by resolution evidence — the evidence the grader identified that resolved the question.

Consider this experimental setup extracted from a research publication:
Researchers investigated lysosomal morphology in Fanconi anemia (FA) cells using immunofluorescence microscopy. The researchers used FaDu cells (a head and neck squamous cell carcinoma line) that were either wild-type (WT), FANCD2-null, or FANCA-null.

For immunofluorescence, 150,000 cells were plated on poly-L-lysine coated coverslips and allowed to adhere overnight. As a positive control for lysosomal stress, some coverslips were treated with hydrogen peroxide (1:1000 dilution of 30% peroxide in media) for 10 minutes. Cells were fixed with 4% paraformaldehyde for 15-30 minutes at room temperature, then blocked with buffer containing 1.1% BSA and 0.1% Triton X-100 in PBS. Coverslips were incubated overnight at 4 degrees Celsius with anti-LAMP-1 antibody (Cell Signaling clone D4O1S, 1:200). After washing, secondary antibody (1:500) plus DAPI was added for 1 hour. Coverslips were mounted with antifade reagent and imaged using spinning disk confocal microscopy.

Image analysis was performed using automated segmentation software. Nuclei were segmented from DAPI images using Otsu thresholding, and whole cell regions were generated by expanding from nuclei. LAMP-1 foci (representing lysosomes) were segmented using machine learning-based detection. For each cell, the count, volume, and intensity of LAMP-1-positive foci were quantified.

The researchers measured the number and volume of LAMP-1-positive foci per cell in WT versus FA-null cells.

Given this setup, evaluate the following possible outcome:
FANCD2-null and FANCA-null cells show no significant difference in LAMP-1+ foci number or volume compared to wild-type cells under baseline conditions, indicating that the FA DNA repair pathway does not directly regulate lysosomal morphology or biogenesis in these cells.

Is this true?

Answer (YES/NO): NO